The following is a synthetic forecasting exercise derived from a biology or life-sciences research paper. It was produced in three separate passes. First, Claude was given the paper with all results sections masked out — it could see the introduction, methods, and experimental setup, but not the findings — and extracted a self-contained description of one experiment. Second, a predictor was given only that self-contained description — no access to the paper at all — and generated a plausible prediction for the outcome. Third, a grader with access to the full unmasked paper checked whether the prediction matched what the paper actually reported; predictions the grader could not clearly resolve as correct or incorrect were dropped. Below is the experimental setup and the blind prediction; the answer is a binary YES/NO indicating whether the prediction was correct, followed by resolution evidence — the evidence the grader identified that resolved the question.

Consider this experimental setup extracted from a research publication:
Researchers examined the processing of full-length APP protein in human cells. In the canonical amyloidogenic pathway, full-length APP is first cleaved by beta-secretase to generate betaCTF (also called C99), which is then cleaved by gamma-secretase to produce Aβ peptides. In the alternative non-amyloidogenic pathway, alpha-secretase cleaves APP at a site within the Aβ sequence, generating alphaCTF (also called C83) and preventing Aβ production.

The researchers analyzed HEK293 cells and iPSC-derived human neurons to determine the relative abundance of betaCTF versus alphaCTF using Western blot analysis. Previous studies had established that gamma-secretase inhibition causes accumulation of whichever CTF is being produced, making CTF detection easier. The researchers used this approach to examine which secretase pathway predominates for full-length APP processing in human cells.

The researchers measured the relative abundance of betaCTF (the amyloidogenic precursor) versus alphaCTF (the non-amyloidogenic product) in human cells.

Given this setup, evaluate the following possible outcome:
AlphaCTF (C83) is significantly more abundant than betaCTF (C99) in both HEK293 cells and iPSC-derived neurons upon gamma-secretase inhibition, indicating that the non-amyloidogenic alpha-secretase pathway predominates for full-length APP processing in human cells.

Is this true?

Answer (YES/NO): YES